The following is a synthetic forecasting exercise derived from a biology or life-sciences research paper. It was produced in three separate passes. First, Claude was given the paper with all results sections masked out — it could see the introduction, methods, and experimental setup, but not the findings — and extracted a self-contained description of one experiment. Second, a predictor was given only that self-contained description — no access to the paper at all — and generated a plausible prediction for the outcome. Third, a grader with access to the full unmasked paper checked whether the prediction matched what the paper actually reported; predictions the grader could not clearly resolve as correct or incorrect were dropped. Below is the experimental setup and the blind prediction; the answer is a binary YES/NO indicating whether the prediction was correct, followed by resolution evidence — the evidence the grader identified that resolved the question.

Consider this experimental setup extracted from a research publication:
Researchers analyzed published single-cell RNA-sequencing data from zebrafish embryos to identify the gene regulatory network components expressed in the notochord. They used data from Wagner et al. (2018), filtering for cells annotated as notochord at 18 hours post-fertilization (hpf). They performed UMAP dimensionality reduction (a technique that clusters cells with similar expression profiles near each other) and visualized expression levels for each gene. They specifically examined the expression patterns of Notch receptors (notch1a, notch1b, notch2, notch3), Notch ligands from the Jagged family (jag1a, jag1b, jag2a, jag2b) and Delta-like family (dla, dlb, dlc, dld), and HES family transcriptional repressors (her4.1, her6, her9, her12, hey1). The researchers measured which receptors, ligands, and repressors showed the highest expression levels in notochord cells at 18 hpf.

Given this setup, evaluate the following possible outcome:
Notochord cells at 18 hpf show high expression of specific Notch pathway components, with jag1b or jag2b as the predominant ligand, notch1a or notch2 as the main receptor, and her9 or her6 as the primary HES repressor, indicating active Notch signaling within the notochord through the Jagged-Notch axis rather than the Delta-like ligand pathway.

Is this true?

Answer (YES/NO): NO